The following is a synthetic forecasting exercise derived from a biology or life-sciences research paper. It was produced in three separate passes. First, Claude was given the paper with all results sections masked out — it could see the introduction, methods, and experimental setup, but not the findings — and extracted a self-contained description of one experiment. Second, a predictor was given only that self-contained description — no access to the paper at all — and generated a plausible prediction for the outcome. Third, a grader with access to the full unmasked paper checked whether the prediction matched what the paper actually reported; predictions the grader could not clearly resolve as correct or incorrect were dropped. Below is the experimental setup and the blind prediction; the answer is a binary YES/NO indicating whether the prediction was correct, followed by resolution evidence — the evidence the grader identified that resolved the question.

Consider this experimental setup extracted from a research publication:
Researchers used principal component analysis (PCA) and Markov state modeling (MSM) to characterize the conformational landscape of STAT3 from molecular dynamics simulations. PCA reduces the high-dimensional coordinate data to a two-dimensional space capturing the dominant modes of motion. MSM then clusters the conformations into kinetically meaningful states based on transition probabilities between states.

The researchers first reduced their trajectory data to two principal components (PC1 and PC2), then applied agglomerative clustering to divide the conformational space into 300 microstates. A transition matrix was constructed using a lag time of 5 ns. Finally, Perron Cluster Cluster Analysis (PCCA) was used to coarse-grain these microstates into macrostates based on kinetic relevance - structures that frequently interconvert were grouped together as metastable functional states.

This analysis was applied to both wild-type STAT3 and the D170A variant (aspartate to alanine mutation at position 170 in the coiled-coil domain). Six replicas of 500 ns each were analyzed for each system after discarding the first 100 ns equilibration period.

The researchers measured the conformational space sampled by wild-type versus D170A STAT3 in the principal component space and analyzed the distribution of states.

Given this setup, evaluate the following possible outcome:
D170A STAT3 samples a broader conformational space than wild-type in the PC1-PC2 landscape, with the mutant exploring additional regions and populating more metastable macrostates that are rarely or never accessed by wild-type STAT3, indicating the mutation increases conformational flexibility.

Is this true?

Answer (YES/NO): NO